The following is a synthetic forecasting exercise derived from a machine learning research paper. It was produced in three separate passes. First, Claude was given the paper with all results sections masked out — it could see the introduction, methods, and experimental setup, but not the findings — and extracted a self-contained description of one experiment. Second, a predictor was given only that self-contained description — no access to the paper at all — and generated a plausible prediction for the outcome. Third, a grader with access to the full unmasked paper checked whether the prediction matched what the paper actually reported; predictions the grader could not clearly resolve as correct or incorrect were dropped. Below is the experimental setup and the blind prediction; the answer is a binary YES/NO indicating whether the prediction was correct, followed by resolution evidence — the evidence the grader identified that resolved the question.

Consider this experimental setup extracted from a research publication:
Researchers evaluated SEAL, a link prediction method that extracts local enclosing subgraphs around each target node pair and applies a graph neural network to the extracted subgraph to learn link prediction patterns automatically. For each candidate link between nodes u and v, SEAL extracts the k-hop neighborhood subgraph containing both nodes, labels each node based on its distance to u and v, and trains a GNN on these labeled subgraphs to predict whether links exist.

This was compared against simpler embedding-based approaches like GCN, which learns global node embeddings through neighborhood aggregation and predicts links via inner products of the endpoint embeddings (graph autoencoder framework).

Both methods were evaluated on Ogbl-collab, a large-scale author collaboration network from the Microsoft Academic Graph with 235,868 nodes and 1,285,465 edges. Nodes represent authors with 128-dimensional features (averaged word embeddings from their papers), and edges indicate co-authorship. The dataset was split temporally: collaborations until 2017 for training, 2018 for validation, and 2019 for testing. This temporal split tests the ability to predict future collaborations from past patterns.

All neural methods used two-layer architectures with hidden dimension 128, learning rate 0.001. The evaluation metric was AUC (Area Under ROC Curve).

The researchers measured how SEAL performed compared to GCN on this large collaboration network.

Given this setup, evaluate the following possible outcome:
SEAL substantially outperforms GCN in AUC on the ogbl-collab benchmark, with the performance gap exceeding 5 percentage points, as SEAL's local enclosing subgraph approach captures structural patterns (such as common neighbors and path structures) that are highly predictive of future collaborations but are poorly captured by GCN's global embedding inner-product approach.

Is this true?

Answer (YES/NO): NO